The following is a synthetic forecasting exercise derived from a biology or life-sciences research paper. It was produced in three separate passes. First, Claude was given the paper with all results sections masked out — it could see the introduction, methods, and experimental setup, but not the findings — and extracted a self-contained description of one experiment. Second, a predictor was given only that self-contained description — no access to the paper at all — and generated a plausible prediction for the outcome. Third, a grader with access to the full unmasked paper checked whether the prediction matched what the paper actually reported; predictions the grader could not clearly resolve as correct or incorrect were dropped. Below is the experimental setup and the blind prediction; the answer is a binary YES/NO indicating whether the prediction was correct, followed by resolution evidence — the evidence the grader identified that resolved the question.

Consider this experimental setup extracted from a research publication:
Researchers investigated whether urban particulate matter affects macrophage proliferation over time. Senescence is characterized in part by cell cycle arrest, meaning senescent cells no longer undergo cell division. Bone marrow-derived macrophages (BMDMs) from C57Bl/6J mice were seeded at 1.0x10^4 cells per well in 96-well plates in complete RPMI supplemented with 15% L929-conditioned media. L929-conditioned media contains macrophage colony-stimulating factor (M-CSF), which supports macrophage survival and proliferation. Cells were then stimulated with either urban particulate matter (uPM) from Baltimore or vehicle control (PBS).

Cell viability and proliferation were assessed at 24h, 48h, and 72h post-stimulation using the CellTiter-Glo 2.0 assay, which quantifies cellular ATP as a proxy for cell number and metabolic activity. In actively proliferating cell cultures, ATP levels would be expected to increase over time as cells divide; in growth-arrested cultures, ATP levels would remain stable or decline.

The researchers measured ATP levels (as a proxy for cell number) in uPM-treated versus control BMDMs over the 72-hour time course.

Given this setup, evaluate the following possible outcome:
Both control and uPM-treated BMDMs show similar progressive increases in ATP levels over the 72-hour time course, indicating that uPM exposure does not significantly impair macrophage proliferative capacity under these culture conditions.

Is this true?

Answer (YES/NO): NO